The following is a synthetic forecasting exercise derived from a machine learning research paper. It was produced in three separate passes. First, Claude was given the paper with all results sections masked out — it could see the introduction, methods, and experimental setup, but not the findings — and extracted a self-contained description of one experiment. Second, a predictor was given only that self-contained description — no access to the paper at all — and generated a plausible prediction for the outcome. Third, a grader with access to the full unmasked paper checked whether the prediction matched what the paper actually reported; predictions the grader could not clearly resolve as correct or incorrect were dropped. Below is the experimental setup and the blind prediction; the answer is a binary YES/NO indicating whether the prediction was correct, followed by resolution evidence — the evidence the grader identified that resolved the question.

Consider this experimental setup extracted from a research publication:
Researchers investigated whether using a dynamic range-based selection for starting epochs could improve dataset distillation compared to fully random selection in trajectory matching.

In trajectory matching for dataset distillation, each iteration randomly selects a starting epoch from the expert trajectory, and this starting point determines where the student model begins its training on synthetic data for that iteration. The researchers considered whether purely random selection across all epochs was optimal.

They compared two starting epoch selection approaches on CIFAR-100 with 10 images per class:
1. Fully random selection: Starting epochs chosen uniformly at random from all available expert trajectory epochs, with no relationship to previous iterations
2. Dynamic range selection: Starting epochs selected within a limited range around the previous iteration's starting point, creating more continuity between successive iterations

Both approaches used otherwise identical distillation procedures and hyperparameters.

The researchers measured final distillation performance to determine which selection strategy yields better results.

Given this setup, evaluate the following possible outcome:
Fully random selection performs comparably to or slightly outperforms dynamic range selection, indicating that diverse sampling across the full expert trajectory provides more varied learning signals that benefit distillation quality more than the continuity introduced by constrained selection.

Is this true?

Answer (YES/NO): YES